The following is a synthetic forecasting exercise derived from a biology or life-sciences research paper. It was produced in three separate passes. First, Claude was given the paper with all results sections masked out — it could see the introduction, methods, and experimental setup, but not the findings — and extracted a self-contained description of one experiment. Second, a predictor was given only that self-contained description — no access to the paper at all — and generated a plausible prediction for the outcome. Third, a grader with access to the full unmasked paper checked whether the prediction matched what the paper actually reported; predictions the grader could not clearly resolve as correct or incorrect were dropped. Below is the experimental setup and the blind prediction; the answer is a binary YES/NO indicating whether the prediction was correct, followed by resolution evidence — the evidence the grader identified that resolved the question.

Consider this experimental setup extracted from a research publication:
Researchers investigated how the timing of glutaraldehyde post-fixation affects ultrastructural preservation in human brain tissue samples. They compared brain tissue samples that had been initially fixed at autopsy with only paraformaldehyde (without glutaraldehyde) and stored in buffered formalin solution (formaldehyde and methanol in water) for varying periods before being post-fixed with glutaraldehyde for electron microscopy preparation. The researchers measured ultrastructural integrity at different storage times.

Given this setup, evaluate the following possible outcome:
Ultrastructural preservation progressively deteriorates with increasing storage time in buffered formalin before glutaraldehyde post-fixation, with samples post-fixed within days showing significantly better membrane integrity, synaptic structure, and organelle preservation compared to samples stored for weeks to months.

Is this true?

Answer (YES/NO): NO